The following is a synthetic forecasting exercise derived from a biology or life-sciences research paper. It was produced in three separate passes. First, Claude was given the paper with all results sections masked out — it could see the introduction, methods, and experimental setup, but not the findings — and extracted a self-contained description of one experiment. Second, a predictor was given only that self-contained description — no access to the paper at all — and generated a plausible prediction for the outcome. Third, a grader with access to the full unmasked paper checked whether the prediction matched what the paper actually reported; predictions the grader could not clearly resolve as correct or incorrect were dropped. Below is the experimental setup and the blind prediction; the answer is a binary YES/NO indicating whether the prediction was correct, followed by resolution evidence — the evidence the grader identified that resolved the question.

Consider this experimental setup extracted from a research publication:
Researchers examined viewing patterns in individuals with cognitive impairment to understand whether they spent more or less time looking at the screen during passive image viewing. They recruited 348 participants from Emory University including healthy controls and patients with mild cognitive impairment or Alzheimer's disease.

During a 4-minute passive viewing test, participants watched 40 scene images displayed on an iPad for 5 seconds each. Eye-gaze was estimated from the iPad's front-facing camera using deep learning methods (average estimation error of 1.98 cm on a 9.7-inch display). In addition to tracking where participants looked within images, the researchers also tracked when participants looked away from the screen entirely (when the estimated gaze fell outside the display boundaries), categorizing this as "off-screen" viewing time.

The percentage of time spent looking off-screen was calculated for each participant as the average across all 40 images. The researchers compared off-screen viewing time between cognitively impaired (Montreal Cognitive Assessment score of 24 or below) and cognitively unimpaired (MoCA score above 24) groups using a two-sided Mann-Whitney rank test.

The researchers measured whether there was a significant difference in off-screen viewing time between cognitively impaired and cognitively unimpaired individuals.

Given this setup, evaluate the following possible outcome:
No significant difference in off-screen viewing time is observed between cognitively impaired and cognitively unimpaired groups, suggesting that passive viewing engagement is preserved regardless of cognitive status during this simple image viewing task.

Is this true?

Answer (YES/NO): NO